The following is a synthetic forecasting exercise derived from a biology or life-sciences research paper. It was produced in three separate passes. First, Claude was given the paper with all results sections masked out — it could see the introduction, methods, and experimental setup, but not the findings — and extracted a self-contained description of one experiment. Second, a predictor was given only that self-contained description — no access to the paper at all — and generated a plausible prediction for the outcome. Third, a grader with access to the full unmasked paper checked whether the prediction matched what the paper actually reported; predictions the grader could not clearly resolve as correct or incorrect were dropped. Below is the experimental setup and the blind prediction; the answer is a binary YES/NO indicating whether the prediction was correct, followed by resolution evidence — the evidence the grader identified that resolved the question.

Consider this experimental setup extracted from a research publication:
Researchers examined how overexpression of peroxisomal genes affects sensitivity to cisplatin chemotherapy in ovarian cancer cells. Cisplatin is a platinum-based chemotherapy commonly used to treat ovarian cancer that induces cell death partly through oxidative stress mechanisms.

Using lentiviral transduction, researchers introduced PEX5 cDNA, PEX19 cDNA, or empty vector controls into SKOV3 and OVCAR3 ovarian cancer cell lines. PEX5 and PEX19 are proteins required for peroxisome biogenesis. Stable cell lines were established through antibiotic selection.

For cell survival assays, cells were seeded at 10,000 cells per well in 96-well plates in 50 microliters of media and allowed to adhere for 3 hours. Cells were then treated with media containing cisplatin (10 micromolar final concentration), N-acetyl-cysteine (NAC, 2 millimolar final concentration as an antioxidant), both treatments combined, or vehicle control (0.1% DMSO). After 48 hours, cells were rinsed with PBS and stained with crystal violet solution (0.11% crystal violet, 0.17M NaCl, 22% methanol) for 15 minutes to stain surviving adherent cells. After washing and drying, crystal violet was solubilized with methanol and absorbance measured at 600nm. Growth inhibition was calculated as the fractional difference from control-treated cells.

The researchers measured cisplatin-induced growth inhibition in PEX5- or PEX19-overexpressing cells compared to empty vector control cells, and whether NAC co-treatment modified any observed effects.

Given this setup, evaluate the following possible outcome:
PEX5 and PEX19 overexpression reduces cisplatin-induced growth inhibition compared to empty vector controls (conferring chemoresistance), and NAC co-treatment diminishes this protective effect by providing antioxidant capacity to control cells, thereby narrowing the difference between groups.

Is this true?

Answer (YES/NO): YES